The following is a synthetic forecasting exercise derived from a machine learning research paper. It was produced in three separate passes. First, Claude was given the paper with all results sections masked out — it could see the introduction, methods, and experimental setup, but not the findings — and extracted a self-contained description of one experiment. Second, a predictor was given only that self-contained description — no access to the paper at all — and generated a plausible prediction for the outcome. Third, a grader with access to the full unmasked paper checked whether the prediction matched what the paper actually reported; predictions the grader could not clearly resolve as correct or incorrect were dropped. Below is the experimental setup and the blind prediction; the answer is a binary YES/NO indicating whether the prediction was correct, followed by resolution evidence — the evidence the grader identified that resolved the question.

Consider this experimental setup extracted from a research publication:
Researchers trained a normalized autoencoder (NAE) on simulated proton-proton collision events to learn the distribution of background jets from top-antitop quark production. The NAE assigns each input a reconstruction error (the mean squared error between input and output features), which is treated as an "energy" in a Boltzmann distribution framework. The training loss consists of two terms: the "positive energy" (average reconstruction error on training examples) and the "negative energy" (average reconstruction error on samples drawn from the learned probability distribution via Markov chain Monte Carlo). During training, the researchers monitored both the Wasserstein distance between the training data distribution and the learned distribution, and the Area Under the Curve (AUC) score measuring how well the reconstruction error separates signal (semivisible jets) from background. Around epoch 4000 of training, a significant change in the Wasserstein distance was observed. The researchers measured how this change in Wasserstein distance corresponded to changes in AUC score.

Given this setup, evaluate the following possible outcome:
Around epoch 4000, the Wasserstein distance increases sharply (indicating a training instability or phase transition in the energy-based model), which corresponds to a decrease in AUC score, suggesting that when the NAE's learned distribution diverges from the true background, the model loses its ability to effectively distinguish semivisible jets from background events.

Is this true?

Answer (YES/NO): YES